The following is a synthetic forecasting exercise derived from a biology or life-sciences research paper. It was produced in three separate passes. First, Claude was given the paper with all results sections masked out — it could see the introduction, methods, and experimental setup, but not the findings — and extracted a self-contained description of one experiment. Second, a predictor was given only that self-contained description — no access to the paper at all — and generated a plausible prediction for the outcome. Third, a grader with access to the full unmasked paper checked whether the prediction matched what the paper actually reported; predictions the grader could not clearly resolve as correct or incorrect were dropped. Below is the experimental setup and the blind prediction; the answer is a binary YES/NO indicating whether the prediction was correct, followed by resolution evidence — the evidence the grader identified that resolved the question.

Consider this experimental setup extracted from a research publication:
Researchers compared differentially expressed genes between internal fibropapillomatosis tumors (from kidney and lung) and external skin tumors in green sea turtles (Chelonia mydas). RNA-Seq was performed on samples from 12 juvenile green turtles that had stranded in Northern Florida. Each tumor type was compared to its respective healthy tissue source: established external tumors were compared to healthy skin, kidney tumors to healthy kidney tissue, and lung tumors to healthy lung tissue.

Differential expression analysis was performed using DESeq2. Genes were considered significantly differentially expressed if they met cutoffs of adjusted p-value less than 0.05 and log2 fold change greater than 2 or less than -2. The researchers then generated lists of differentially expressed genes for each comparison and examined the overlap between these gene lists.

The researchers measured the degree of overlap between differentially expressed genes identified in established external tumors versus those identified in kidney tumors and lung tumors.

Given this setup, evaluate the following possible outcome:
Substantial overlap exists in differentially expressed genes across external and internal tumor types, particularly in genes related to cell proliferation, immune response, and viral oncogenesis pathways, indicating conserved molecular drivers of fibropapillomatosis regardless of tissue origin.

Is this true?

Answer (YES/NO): NO